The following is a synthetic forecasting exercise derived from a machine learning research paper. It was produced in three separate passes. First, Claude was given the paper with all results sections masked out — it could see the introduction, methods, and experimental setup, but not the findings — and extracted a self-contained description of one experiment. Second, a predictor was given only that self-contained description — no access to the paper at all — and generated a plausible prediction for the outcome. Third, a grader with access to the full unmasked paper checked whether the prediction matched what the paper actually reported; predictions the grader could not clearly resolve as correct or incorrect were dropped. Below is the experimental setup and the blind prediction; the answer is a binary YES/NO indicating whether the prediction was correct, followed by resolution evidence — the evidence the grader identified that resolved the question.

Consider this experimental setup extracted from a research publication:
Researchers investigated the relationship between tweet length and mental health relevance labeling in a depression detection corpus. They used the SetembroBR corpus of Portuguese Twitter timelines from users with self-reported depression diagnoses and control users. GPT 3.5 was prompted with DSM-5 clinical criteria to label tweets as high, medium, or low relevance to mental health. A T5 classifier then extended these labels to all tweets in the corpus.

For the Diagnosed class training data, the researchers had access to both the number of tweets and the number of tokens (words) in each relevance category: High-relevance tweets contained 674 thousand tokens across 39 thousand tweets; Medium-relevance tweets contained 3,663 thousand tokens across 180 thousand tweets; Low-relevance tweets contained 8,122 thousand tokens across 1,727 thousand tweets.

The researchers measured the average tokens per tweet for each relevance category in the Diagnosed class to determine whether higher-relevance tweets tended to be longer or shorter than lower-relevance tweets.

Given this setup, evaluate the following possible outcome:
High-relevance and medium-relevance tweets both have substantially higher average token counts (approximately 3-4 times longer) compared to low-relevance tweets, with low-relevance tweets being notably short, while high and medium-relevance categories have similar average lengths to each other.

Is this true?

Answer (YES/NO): YES